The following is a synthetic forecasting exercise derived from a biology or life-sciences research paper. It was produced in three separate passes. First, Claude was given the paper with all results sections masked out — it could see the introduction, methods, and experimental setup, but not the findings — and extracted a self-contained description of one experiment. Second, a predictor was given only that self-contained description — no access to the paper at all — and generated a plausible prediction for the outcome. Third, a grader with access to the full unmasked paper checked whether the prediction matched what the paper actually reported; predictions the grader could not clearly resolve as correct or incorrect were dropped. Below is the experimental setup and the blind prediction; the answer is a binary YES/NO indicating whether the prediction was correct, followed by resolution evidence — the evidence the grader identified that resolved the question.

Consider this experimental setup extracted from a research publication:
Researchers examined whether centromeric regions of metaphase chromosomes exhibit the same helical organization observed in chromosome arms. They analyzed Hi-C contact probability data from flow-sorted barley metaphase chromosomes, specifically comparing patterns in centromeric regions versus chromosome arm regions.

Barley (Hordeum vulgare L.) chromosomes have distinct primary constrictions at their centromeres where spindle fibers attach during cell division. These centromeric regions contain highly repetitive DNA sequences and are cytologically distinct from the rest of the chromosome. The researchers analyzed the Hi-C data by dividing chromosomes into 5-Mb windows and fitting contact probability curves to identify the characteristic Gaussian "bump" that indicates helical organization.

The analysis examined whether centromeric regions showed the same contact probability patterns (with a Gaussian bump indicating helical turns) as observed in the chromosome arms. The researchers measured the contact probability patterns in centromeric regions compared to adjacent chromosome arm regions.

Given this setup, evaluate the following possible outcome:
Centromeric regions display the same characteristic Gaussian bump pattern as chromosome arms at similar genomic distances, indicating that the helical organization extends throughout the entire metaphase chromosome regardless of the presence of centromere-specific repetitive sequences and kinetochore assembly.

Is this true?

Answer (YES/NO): NO